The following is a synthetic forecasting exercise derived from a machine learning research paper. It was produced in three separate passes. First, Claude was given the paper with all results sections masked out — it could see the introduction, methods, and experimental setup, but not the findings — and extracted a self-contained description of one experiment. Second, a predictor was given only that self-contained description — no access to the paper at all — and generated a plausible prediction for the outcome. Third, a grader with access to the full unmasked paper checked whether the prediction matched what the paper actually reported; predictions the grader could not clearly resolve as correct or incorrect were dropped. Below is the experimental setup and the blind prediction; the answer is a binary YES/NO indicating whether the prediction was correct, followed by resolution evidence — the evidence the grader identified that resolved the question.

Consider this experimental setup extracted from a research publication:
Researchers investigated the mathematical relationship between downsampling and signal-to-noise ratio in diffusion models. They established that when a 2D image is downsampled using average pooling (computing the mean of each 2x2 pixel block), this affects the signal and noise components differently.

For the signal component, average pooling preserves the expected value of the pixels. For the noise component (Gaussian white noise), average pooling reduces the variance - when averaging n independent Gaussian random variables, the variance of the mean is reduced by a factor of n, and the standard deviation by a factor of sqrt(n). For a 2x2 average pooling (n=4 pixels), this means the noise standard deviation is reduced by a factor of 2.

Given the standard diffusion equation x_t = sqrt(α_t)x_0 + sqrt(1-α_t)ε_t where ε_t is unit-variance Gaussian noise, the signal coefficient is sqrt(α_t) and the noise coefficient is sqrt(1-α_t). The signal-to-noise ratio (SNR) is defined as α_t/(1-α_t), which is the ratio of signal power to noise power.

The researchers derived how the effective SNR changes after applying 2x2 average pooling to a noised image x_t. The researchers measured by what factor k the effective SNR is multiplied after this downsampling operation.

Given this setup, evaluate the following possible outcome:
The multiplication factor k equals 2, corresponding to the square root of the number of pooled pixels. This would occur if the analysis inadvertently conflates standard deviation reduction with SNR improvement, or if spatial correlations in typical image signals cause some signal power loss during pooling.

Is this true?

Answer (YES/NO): NO